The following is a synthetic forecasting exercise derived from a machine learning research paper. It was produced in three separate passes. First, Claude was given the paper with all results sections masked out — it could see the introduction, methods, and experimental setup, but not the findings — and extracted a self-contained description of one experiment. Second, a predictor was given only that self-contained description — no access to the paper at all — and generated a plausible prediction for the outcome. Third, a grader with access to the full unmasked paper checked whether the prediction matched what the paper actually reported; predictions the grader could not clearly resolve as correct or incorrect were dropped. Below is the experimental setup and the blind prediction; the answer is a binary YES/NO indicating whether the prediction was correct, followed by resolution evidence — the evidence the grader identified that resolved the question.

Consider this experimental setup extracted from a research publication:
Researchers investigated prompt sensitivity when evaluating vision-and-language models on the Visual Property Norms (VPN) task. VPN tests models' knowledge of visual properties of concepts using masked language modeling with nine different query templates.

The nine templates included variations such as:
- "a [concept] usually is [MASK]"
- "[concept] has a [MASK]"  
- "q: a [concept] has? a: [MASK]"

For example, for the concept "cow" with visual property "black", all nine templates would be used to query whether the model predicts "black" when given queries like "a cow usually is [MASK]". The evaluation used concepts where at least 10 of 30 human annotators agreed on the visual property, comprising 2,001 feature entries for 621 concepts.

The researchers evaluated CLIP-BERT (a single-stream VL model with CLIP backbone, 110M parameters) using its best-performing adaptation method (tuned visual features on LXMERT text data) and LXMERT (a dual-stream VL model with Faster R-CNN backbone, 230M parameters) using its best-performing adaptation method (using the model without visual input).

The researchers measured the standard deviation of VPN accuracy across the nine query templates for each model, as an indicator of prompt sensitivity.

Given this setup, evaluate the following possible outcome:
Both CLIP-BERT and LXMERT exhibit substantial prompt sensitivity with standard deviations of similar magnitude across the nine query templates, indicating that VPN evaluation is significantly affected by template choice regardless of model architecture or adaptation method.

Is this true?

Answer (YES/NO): NO